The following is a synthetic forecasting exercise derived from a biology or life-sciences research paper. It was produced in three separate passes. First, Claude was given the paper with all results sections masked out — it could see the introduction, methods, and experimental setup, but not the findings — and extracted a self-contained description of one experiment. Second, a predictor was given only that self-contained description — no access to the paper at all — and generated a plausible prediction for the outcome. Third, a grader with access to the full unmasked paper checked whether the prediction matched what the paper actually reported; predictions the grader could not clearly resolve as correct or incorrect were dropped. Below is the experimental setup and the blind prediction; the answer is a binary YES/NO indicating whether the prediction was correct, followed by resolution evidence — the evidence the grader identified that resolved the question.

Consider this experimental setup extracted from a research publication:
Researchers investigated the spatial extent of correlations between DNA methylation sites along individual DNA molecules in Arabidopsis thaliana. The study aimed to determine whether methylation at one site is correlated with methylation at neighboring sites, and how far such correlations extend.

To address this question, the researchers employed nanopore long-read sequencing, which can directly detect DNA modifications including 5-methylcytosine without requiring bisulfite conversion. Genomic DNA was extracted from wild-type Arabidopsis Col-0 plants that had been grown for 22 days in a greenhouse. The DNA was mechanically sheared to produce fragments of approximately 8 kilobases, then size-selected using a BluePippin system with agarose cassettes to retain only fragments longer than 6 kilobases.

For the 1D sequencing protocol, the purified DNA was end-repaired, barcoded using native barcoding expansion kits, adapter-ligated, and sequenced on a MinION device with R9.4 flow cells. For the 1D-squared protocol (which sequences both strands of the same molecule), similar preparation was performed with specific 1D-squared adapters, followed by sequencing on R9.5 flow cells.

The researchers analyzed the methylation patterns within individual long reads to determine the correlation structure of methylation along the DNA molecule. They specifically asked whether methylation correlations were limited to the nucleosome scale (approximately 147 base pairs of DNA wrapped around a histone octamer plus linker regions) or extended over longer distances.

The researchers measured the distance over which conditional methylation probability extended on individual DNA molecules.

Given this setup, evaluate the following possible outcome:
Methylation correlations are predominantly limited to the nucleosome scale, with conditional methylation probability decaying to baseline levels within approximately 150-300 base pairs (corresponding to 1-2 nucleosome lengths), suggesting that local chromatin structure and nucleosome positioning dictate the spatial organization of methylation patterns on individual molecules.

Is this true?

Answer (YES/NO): NO